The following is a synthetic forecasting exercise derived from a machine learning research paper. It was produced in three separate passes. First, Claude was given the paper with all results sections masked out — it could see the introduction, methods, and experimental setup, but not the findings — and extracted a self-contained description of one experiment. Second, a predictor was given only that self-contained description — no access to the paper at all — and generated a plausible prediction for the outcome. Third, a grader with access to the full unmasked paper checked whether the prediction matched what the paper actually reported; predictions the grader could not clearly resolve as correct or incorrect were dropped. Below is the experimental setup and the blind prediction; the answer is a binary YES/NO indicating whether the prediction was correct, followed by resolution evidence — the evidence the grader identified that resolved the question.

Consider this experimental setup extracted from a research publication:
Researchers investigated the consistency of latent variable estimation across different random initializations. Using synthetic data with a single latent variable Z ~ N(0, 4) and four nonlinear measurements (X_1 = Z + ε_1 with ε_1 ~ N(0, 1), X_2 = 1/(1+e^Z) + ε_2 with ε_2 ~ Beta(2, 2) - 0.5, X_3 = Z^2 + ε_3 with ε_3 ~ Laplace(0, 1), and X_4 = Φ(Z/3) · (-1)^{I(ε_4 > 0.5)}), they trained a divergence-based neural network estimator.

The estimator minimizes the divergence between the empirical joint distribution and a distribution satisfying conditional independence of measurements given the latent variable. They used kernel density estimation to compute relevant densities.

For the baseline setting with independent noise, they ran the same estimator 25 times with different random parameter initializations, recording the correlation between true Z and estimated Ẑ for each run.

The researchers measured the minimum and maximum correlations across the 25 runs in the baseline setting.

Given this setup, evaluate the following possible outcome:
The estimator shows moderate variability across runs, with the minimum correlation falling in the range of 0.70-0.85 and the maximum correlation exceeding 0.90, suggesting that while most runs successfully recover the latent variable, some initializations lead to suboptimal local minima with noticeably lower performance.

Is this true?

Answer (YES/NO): NO